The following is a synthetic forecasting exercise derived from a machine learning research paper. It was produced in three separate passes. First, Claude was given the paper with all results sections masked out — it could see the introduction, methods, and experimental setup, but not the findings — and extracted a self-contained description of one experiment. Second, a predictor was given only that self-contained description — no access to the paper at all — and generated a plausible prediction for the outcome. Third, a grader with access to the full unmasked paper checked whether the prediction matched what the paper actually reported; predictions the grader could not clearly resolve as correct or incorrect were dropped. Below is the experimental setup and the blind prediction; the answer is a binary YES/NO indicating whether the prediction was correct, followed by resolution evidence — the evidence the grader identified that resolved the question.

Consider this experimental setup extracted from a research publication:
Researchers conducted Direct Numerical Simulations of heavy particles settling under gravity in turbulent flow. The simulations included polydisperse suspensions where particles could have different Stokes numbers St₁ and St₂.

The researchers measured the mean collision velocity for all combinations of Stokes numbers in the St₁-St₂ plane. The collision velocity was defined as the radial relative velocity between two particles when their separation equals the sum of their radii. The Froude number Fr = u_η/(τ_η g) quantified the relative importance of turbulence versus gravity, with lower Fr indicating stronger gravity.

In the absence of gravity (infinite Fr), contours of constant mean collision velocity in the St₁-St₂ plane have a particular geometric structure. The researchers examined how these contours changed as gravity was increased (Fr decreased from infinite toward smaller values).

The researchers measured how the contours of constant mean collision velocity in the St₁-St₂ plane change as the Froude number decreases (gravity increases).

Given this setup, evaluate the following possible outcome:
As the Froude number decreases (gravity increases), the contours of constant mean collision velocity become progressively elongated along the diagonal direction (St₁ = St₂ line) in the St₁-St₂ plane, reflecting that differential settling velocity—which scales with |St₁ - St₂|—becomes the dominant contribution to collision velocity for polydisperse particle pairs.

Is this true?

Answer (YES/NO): YES